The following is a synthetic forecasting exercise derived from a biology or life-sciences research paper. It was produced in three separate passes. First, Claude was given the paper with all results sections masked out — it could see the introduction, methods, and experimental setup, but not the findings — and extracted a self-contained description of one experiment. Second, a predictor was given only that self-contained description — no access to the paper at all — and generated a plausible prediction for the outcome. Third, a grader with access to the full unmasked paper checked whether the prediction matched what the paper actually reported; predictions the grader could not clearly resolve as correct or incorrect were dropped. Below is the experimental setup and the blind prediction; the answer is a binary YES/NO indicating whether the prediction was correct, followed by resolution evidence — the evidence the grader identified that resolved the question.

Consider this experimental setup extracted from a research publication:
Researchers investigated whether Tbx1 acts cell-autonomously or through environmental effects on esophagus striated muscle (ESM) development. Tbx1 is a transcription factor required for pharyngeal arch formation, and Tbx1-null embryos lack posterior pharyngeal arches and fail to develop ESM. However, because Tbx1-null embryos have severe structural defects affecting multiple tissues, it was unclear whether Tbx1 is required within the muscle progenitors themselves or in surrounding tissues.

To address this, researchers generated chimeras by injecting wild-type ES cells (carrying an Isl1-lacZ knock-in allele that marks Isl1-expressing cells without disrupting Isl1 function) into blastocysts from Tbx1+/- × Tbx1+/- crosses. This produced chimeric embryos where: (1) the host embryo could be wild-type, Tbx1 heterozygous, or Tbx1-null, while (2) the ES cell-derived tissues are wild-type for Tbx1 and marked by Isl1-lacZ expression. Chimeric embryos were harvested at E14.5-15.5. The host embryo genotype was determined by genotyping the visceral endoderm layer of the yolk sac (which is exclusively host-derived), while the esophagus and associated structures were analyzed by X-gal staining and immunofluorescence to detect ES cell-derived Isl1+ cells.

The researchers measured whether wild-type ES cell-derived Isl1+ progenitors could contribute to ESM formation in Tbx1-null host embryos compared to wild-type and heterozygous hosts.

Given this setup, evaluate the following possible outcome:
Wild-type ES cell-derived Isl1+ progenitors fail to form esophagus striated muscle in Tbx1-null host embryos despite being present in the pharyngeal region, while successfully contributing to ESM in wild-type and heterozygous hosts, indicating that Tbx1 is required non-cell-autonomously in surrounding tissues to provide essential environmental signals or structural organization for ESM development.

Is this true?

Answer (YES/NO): NO